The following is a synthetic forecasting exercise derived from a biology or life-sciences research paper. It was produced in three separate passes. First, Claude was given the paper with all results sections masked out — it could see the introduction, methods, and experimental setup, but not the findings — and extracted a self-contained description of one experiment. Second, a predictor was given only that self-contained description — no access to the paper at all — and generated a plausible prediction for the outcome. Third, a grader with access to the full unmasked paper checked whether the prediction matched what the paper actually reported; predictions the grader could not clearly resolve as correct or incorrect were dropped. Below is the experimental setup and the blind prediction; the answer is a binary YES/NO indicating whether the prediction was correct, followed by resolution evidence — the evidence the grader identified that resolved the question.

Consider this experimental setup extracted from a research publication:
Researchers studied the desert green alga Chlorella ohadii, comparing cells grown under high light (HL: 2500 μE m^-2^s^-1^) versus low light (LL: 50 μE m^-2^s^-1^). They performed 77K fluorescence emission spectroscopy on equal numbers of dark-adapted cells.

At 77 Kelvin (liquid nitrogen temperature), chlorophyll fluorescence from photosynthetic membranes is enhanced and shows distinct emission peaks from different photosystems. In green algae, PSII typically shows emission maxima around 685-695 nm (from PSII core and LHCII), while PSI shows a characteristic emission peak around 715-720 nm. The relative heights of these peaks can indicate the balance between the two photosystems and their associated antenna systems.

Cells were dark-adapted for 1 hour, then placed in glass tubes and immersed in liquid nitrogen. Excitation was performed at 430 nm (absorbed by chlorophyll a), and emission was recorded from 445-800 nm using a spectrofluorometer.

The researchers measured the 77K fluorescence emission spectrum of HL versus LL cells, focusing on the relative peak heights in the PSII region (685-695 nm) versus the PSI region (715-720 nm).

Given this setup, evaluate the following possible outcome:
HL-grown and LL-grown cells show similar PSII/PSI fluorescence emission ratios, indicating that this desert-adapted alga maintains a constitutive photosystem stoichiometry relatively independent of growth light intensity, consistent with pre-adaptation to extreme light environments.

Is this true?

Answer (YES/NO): NO